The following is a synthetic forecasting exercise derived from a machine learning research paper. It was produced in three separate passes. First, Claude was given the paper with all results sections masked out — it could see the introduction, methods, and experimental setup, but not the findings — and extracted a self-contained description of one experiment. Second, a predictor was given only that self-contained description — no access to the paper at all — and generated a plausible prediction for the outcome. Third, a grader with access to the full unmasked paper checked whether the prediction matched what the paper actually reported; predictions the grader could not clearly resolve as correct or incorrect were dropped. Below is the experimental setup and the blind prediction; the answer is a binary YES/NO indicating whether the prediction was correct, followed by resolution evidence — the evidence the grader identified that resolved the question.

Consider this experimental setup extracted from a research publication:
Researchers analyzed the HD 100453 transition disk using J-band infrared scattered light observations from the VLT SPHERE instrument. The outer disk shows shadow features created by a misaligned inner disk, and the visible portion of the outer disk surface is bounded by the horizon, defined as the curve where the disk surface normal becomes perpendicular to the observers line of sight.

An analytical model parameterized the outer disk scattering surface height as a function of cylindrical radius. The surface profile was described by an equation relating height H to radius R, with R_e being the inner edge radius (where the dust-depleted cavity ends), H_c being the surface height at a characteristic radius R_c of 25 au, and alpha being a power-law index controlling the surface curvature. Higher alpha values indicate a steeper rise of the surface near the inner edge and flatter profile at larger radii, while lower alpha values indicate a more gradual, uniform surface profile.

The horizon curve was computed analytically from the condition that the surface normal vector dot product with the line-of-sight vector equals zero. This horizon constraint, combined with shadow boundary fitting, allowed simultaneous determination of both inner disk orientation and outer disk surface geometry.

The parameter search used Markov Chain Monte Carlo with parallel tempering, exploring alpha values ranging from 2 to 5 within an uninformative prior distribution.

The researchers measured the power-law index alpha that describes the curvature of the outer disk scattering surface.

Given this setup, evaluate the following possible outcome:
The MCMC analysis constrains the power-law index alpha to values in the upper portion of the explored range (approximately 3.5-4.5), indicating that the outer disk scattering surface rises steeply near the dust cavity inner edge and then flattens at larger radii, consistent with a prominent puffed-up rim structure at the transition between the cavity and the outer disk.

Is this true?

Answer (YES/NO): YES